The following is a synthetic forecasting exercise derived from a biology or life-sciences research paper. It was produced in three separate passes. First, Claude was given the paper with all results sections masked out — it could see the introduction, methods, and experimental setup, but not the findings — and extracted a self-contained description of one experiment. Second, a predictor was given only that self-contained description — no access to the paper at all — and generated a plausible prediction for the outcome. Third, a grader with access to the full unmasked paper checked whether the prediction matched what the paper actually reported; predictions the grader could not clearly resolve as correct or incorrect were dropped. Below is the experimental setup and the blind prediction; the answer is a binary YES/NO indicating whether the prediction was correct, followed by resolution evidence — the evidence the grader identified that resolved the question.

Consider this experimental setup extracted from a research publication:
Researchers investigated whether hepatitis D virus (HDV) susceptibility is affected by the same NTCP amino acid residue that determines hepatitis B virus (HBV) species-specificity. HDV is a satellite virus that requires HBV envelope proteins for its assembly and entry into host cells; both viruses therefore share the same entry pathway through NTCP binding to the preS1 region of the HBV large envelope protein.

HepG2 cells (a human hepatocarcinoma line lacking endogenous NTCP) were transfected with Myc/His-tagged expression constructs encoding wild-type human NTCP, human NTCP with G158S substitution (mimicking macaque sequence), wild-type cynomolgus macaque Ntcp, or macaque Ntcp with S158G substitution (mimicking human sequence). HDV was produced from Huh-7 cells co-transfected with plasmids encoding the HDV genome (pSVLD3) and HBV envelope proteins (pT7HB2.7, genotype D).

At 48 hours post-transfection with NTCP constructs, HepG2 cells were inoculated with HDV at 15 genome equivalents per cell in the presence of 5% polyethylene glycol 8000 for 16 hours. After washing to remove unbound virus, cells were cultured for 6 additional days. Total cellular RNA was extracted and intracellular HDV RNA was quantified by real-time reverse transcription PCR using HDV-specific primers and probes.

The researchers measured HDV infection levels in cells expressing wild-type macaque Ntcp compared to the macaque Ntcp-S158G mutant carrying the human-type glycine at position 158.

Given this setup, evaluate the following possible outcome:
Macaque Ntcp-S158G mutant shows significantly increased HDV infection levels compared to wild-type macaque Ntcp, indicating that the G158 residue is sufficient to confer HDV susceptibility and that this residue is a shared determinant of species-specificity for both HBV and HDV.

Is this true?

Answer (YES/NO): YES